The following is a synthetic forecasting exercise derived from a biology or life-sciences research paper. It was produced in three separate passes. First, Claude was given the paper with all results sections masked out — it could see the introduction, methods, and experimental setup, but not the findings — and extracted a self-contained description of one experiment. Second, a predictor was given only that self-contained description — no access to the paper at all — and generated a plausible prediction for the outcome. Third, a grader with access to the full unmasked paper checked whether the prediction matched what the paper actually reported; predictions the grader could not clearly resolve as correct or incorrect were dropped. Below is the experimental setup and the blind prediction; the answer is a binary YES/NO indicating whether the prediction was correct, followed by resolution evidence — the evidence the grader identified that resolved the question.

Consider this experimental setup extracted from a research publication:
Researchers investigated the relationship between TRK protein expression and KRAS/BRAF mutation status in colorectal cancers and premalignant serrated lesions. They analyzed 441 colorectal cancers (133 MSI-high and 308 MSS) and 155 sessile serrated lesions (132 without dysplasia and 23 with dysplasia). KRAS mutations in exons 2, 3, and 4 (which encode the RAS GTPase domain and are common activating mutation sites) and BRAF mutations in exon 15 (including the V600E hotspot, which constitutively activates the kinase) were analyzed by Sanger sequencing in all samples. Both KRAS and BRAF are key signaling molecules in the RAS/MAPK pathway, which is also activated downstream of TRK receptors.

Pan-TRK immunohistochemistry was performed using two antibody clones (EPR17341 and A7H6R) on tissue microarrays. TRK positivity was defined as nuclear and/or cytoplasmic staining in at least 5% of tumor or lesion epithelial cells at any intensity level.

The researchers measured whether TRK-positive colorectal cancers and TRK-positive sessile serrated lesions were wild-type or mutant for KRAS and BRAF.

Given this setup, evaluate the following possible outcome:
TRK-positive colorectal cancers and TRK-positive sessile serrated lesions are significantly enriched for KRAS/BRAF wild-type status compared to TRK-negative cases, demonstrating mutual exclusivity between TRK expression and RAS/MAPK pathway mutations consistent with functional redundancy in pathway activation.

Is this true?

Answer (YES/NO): YES